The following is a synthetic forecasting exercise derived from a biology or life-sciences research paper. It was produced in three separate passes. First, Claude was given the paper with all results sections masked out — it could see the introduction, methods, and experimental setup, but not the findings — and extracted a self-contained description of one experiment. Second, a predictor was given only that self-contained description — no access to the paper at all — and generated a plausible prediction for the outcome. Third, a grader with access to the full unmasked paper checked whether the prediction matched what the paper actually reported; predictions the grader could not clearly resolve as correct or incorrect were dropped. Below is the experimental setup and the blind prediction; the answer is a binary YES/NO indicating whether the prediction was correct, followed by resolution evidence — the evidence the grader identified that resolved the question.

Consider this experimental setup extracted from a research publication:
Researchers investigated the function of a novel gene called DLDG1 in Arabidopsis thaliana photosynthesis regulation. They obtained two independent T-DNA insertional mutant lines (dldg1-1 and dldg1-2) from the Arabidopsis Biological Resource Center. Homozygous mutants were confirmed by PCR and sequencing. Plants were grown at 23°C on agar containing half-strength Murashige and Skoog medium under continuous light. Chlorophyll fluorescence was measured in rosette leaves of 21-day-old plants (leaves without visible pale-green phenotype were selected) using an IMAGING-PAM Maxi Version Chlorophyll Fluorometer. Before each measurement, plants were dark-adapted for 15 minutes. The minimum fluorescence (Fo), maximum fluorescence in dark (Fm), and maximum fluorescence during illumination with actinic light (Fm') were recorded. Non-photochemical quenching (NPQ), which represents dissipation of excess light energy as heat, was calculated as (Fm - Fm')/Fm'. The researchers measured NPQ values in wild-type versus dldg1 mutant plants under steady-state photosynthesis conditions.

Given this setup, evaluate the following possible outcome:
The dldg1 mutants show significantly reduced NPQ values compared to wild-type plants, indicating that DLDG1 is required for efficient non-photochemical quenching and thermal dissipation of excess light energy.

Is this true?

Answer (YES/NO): NO